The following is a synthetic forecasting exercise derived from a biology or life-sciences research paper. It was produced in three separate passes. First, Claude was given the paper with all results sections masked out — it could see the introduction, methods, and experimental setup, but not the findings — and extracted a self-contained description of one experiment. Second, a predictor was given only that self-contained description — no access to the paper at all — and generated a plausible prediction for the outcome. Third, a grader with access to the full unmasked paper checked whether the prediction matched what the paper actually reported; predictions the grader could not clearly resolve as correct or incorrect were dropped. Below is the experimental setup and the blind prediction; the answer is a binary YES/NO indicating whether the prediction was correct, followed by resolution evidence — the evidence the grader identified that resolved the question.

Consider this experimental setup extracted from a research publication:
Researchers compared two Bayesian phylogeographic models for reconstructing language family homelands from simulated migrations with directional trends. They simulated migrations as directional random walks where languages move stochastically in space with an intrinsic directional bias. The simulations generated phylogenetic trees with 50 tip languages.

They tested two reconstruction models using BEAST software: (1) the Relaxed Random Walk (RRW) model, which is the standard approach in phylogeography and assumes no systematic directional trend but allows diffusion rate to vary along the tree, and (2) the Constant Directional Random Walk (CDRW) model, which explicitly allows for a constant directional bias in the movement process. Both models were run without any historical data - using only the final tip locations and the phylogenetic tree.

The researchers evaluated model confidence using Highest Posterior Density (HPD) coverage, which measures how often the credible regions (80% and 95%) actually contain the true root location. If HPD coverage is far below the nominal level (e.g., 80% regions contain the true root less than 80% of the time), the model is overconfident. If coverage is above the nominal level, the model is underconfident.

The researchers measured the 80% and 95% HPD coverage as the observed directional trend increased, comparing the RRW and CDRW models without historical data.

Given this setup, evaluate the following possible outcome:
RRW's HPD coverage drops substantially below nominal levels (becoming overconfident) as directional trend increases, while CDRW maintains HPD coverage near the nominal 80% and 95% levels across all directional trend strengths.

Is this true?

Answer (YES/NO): NO